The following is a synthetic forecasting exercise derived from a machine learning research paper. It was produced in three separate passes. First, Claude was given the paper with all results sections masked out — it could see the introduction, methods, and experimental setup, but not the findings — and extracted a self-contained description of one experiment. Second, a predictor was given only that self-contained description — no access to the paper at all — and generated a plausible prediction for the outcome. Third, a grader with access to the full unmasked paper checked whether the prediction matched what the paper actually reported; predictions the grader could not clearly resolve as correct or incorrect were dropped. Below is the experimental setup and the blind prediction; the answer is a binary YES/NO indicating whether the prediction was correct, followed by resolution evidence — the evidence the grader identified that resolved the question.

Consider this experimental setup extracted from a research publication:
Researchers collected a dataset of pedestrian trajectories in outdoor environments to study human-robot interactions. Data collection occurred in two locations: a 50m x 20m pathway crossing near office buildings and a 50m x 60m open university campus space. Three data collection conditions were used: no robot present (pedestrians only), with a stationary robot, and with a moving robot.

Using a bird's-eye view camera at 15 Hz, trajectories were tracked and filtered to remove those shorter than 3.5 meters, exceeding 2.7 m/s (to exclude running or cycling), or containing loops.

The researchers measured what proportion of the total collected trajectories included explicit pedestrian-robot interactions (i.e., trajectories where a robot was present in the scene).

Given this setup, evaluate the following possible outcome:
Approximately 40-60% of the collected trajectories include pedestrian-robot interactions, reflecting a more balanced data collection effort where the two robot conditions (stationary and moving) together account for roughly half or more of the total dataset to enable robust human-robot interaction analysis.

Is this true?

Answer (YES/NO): NO